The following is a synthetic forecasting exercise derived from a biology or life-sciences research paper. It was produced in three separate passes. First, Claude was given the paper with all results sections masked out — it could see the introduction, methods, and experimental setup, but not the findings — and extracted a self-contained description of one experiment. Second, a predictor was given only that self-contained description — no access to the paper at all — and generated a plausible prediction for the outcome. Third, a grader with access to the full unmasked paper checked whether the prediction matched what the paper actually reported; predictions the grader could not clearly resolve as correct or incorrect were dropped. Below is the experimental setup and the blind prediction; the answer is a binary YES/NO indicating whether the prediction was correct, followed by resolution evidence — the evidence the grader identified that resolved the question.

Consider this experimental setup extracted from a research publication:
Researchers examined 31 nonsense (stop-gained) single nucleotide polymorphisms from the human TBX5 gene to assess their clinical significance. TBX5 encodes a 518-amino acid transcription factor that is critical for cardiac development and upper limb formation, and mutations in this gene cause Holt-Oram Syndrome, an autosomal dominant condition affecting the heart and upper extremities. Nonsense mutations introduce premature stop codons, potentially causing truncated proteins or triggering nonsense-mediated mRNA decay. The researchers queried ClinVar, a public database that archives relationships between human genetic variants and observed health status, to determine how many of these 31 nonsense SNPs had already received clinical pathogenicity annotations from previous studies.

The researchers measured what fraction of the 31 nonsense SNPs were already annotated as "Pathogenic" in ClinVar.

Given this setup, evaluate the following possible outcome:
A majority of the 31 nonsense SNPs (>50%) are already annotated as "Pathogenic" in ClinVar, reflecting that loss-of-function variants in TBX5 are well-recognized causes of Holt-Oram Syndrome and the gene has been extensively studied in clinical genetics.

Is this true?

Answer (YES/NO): YES